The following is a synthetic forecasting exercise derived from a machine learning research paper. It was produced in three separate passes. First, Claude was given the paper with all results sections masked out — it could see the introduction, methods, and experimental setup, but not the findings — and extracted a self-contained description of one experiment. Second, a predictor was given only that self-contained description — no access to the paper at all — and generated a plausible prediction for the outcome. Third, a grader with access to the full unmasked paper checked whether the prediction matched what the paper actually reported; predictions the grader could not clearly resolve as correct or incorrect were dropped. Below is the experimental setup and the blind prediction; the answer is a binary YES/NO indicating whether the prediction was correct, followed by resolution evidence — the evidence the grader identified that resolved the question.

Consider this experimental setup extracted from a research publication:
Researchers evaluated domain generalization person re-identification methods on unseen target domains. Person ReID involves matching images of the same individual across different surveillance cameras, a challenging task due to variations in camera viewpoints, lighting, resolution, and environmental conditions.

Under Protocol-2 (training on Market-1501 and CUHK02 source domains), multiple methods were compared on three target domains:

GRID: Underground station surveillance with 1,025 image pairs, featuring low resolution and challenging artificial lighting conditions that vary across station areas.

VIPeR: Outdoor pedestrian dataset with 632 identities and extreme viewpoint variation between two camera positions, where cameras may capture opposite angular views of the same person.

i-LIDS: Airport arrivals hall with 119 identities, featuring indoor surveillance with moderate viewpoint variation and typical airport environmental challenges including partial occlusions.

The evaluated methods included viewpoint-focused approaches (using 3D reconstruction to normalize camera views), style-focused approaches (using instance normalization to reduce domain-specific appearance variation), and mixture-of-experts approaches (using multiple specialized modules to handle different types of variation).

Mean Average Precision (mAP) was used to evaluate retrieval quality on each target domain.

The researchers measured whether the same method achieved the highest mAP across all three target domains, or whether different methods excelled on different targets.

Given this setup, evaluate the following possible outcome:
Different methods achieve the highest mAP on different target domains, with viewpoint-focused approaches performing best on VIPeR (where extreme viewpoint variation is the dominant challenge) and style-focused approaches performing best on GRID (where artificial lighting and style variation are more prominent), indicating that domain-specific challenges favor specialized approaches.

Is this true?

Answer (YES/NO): NO